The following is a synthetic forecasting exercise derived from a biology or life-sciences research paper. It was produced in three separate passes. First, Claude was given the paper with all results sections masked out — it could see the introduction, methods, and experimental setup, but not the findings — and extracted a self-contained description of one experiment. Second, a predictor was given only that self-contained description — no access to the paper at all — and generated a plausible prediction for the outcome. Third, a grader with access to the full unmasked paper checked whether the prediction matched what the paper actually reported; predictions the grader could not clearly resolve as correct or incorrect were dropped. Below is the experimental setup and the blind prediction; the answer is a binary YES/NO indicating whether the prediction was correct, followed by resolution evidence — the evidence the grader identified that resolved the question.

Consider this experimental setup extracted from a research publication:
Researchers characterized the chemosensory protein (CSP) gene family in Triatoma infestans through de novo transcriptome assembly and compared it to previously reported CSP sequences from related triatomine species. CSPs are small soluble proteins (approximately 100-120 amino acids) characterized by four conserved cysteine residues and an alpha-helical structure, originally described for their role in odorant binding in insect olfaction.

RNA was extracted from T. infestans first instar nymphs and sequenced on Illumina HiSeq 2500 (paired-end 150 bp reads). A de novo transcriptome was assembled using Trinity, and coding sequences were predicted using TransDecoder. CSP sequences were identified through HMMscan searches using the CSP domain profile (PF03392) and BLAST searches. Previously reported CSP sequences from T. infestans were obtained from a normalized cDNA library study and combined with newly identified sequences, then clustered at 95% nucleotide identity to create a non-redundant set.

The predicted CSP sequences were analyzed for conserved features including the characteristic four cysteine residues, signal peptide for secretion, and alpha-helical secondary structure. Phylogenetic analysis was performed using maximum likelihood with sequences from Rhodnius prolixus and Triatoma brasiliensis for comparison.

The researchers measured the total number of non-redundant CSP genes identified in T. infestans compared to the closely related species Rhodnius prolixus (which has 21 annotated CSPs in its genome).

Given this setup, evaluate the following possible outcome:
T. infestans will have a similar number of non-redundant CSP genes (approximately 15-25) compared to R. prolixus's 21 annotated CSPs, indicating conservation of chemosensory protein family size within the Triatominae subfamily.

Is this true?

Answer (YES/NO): YES